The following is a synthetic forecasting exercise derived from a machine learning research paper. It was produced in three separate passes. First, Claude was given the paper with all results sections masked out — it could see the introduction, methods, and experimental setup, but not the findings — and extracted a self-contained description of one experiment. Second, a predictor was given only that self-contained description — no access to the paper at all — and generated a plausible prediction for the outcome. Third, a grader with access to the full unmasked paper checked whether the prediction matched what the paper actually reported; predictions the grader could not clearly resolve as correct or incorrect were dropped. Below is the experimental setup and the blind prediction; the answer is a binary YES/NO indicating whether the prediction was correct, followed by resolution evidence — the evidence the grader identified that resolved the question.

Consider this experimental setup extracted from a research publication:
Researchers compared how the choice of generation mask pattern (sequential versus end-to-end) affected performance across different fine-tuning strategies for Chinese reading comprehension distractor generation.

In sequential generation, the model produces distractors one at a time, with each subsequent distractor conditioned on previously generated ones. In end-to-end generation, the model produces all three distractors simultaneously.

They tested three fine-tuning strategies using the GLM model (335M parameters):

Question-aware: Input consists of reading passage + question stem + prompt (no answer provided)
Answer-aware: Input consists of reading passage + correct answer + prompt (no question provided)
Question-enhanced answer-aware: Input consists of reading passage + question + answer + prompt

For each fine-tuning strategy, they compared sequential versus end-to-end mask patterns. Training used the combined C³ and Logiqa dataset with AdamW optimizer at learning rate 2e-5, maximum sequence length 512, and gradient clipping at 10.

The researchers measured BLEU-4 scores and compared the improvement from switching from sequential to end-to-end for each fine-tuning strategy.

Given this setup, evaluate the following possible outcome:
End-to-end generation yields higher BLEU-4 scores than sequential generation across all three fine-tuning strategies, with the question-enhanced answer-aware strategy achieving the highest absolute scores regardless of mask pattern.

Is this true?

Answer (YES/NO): NO